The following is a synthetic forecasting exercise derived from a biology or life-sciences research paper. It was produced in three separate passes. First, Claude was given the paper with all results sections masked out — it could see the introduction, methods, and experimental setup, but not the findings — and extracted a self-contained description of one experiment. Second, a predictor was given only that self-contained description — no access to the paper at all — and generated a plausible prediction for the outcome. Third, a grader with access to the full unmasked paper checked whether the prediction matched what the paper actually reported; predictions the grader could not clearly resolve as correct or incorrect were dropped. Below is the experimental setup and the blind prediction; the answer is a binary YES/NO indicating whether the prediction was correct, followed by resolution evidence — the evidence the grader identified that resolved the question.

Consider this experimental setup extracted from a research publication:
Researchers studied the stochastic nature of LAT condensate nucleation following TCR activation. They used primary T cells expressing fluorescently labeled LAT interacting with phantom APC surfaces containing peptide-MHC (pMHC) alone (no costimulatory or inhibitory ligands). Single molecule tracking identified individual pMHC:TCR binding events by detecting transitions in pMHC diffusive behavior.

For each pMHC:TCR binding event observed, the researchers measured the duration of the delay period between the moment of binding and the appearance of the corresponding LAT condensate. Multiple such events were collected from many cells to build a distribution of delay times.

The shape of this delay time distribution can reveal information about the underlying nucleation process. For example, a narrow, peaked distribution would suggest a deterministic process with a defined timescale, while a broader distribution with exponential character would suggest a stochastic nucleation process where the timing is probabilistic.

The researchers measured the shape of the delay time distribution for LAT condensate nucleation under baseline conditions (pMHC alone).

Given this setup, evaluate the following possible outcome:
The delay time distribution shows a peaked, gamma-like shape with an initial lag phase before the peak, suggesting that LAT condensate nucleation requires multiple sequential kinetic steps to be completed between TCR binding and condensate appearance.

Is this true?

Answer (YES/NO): YES